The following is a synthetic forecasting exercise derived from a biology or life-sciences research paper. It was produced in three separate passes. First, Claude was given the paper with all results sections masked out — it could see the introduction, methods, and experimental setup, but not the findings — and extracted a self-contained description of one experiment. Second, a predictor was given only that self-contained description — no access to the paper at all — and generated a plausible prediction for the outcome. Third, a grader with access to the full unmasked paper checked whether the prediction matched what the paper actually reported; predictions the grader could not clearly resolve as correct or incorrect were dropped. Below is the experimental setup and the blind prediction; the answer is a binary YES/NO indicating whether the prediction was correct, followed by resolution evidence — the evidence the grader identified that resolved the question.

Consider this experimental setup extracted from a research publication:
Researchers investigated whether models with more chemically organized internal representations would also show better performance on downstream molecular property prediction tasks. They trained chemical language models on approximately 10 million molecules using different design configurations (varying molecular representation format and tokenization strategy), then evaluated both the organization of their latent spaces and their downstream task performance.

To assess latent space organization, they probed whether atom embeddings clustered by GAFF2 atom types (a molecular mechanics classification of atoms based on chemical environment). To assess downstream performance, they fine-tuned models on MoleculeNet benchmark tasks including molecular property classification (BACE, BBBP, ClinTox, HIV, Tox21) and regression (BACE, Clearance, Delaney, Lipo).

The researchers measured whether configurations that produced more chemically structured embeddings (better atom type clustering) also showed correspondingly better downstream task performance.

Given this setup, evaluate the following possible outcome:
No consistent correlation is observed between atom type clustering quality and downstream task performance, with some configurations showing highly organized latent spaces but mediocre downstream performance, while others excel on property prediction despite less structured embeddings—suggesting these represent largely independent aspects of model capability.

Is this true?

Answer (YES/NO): NO